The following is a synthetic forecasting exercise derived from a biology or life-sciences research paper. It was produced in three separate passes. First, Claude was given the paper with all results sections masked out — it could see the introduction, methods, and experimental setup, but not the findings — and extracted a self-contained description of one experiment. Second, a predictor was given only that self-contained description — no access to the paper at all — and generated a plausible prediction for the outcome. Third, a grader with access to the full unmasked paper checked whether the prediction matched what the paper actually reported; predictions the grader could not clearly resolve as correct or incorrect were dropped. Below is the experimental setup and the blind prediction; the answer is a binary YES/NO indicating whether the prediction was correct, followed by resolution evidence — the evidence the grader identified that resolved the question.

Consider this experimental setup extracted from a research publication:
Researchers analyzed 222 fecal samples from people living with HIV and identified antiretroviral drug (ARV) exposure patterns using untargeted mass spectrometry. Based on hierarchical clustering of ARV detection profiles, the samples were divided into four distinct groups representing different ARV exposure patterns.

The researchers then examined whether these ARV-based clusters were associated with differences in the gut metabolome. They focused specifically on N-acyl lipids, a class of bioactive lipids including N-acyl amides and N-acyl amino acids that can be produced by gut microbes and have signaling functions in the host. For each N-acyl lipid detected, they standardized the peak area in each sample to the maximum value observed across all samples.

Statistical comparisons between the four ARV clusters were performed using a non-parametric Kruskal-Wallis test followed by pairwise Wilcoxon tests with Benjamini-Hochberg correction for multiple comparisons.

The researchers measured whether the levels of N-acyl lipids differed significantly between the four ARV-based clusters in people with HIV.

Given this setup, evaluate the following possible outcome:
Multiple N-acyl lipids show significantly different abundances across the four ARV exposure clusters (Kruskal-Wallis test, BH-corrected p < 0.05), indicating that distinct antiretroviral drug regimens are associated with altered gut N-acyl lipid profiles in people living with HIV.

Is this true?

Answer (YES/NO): YES